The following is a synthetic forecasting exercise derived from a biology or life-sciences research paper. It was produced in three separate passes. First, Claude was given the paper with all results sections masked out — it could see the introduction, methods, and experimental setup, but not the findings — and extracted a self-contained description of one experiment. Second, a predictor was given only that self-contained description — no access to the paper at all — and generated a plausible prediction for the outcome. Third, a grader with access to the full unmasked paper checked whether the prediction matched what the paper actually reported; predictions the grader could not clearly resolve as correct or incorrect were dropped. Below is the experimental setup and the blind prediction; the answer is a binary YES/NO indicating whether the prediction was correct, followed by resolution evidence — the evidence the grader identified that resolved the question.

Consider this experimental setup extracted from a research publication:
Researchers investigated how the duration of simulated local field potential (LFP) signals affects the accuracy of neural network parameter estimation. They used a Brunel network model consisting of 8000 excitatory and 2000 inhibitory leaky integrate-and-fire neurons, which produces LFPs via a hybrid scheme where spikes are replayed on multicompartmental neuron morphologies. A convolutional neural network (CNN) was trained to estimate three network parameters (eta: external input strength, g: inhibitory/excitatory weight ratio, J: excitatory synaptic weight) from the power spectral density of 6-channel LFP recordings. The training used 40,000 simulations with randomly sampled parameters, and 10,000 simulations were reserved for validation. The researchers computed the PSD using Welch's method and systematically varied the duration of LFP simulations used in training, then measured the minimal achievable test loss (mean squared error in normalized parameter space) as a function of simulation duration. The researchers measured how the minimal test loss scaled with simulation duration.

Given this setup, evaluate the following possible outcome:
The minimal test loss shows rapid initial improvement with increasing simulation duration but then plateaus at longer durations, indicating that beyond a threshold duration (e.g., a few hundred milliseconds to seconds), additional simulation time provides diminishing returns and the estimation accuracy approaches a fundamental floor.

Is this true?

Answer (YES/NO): NO